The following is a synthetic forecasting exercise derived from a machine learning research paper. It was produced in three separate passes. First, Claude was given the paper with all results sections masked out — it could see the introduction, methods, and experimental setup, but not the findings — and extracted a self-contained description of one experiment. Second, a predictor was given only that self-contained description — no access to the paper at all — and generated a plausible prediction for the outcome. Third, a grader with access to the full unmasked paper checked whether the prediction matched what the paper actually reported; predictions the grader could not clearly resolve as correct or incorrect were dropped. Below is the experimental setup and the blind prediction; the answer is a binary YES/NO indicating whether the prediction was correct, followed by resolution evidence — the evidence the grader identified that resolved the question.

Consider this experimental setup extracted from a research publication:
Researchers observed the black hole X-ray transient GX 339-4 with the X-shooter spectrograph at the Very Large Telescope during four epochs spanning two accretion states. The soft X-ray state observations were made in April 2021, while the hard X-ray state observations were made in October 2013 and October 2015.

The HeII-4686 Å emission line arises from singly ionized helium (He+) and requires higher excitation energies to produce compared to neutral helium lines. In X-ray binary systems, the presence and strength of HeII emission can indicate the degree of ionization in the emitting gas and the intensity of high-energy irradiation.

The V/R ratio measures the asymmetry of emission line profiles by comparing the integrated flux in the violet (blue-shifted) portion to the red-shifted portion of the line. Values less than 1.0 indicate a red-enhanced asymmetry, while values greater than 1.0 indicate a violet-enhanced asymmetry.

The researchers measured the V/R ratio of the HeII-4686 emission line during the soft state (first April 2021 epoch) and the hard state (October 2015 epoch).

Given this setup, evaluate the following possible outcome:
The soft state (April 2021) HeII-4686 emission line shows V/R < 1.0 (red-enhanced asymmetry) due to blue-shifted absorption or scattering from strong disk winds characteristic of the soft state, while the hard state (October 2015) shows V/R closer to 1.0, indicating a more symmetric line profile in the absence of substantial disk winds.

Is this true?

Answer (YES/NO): NO